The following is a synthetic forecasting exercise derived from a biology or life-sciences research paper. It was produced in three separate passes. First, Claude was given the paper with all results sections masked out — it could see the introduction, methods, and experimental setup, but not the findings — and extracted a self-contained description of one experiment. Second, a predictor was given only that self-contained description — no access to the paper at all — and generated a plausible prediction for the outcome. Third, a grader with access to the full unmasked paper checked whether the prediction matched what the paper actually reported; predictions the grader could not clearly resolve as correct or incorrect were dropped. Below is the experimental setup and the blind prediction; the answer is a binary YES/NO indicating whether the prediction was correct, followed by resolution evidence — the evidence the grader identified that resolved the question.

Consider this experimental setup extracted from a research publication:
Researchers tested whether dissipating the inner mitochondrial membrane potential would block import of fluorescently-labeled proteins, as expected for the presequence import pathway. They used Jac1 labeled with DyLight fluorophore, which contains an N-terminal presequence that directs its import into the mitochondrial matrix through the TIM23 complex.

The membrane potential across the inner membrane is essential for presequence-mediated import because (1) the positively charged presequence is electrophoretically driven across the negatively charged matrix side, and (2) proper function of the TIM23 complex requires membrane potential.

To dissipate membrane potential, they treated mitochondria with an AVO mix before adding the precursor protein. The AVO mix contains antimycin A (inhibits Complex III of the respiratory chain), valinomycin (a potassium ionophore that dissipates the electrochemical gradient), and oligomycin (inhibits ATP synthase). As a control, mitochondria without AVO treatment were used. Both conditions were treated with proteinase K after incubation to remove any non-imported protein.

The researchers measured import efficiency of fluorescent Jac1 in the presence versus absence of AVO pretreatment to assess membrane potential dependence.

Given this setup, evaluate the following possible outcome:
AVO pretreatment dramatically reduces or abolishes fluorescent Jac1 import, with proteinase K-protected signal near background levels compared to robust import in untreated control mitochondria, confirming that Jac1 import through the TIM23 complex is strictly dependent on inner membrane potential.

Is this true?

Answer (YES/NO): YES